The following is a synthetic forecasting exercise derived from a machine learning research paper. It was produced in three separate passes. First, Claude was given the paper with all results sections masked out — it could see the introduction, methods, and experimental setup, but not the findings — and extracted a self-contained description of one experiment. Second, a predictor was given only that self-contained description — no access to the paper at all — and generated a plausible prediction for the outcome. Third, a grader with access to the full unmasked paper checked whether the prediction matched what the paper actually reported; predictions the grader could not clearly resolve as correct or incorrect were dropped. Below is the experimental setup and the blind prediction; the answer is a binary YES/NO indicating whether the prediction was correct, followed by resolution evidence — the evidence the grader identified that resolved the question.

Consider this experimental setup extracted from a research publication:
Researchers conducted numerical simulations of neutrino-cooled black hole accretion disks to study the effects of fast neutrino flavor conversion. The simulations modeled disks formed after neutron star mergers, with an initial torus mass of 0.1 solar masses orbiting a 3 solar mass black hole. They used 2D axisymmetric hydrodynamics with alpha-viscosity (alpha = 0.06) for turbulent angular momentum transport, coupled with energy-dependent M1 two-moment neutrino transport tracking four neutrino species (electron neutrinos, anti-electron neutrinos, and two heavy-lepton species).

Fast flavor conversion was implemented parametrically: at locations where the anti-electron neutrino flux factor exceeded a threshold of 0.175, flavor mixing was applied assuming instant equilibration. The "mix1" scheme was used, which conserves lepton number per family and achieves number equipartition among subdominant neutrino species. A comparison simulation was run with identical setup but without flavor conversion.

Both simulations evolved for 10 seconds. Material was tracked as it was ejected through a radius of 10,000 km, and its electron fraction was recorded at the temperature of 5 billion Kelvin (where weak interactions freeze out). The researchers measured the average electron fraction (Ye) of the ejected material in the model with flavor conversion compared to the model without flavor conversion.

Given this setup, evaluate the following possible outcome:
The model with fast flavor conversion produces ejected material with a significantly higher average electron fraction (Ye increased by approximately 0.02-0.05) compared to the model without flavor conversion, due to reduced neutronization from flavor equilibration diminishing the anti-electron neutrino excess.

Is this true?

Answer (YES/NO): NO